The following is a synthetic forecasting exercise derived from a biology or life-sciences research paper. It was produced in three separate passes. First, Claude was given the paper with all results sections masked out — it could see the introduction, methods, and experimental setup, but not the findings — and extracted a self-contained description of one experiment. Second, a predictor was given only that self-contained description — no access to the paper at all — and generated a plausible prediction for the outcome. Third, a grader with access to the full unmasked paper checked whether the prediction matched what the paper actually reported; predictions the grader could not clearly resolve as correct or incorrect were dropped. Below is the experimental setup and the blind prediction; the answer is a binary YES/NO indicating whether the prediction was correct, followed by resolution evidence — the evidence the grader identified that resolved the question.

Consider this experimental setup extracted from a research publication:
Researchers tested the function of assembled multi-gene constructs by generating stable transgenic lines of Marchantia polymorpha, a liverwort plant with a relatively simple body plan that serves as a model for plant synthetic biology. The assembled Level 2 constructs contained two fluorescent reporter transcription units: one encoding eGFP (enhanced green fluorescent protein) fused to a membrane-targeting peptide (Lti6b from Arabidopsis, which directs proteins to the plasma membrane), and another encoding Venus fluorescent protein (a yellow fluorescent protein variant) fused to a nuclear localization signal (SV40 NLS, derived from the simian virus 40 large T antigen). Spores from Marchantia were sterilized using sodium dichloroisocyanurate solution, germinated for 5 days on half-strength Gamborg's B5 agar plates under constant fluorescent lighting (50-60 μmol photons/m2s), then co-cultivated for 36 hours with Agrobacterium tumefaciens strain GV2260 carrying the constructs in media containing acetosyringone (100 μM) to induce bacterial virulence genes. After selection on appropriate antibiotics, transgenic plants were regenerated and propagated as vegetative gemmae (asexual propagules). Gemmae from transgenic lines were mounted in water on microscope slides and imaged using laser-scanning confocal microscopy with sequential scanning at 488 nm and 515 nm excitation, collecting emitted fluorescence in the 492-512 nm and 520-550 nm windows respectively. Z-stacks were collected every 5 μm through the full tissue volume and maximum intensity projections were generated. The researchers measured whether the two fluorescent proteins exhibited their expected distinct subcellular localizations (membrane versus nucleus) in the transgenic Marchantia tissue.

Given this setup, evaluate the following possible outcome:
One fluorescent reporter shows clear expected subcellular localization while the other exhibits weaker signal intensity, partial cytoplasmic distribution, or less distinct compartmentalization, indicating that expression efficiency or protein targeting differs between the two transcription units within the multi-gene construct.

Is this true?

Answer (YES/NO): NO